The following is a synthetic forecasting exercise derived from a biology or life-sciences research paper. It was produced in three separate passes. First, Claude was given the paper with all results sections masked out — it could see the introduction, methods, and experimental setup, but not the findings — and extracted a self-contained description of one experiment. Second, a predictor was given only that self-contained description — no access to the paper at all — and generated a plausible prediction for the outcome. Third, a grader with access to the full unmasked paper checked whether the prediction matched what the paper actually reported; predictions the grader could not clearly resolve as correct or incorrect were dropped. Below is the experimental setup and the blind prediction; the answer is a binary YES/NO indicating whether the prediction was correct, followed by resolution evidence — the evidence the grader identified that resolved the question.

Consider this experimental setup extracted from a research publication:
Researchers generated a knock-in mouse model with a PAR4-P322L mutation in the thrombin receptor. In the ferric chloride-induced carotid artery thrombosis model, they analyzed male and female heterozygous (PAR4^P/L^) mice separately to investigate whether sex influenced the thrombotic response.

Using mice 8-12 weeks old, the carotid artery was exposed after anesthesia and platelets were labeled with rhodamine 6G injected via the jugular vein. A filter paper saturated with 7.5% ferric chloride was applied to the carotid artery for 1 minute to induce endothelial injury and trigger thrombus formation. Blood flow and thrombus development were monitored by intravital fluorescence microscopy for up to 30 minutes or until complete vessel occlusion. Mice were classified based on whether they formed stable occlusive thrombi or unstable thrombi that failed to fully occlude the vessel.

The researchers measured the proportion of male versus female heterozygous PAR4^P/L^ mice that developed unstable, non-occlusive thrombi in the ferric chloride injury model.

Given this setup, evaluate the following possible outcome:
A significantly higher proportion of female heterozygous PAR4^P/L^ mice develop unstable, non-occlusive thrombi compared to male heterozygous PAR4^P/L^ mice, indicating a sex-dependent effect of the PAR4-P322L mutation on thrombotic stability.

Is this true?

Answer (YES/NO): YES